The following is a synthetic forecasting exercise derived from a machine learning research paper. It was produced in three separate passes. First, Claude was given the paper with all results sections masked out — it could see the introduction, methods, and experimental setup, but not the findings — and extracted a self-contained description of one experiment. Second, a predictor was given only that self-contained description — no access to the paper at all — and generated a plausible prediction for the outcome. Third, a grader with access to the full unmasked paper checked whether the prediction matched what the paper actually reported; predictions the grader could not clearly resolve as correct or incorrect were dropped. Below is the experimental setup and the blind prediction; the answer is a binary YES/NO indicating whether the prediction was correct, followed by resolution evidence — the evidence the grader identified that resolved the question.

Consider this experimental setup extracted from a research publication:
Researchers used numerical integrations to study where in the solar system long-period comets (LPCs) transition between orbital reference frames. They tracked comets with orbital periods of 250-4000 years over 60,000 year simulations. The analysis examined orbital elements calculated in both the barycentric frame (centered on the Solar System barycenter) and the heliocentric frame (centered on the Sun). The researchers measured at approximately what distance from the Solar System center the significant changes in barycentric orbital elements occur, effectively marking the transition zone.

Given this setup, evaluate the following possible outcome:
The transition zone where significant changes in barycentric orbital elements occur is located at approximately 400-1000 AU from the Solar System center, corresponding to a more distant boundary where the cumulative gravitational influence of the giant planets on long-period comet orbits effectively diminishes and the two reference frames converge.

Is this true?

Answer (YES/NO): NO